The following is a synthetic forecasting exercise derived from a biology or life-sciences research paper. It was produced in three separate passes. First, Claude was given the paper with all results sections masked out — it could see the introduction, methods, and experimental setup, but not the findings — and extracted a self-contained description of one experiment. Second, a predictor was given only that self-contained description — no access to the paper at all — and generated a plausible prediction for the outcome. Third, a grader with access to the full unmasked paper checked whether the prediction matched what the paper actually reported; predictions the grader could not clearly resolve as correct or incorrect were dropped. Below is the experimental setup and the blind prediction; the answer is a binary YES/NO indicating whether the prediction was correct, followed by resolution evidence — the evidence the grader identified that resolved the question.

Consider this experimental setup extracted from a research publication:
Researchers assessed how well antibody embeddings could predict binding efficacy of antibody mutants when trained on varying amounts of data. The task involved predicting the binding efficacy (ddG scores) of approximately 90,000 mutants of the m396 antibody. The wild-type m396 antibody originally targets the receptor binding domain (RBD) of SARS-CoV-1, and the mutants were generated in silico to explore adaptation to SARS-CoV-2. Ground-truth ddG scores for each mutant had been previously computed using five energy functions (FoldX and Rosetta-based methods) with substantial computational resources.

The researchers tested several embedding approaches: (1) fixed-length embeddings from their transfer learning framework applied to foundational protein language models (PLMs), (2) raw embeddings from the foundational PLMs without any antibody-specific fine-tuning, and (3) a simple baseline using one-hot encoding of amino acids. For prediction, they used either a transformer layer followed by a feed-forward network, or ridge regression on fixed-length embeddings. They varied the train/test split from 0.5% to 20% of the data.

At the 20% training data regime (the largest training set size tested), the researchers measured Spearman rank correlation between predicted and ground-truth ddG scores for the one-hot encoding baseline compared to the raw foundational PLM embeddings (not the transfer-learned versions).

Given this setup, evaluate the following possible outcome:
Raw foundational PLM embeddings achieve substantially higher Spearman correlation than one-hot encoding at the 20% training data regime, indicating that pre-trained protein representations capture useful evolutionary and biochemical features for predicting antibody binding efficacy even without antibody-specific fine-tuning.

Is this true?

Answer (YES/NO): NO